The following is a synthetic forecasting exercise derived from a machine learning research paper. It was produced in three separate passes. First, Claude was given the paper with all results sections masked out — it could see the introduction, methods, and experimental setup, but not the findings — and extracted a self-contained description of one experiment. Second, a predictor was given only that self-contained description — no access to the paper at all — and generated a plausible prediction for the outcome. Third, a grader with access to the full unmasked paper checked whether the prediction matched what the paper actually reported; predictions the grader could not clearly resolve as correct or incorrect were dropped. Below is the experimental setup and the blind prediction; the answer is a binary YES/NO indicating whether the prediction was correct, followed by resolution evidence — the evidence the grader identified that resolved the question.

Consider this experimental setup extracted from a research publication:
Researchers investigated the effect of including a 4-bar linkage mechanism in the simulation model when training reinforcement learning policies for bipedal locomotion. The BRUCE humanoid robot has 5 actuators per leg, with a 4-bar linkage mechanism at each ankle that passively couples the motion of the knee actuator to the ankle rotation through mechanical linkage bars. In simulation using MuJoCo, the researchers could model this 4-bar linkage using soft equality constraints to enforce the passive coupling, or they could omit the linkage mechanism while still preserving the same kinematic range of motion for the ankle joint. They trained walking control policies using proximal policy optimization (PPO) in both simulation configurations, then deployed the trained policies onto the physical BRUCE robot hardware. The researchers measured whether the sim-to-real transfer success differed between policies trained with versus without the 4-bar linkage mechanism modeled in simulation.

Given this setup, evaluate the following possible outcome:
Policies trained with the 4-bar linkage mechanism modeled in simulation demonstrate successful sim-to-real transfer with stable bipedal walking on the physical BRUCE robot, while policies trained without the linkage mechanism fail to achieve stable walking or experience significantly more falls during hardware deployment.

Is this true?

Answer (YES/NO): NO